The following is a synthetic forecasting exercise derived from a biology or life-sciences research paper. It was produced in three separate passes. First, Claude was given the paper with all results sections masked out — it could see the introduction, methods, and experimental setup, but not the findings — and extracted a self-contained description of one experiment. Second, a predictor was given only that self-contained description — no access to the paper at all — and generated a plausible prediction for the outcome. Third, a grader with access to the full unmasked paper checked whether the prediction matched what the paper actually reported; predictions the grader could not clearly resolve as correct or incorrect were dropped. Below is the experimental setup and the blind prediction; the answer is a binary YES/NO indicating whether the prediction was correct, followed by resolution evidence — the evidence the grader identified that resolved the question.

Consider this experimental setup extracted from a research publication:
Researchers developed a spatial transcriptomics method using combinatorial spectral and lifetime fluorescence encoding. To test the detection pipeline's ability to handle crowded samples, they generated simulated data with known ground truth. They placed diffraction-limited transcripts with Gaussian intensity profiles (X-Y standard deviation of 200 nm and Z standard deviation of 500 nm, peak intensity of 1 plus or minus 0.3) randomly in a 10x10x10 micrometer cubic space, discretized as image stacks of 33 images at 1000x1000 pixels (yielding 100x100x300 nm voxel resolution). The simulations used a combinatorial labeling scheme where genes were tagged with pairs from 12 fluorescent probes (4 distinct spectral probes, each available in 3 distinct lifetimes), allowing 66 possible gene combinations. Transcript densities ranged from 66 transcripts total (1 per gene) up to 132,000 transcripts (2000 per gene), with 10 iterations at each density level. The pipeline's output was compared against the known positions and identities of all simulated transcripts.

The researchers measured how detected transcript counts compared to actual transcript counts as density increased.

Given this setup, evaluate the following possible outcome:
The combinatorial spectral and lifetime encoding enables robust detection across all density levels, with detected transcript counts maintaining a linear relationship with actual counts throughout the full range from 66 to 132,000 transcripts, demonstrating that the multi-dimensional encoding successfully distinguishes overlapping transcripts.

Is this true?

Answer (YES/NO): NO